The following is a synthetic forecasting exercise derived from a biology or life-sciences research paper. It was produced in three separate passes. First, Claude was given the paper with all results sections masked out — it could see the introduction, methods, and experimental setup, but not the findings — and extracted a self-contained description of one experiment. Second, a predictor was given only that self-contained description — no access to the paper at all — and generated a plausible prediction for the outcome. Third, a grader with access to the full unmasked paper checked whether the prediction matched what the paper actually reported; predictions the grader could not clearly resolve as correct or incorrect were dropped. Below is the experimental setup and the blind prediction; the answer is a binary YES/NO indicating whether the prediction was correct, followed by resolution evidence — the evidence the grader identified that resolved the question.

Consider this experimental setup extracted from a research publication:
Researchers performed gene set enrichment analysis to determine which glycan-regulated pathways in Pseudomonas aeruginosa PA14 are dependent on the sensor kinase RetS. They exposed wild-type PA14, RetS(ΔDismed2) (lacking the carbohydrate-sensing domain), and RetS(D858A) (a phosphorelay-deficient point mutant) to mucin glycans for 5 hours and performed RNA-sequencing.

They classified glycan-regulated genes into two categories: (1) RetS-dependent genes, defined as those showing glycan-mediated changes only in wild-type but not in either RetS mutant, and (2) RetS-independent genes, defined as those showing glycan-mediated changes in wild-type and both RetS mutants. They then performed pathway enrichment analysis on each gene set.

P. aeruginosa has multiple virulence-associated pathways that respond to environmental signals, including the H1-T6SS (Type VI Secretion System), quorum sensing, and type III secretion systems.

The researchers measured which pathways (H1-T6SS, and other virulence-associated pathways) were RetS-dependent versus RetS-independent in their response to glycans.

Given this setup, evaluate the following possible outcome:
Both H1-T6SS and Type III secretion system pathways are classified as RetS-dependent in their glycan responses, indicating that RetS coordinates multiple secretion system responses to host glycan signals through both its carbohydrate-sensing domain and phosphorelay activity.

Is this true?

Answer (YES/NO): NO